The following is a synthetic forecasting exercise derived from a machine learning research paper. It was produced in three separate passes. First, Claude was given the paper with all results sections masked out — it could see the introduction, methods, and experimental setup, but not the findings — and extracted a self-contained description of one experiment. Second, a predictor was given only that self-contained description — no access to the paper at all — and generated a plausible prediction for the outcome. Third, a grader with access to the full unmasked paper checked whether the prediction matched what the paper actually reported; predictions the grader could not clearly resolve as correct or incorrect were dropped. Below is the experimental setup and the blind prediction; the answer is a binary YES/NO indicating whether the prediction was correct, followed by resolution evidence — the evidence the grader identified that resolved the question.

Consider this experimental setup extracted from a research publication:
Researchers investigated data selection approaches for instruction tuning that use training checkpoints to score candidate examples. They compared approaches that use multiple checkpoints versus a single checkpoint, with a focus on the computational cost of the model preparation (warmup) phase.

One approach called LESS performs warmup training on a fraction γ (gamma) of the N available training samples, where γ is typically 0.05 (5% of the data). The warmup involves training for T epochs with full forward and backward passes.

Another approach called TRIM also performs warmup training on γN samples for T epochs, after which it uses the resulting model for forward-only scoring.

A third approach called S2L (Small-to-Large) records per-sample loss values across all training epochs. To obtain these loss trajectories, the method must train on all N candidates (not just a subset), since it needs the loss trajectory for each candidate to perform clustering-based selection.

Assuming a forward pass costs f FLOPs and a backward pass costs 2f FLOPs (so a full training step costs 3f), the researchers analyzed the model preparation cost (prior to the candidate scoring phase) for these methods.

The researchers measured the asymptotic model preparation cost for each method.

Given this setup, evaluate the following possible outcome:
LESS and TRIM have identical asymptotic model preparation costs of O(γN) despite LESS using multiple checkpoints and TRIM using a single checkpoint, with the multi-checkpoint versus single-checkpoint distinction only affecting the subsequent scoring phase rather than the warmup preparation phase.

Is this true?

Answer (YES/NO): YES